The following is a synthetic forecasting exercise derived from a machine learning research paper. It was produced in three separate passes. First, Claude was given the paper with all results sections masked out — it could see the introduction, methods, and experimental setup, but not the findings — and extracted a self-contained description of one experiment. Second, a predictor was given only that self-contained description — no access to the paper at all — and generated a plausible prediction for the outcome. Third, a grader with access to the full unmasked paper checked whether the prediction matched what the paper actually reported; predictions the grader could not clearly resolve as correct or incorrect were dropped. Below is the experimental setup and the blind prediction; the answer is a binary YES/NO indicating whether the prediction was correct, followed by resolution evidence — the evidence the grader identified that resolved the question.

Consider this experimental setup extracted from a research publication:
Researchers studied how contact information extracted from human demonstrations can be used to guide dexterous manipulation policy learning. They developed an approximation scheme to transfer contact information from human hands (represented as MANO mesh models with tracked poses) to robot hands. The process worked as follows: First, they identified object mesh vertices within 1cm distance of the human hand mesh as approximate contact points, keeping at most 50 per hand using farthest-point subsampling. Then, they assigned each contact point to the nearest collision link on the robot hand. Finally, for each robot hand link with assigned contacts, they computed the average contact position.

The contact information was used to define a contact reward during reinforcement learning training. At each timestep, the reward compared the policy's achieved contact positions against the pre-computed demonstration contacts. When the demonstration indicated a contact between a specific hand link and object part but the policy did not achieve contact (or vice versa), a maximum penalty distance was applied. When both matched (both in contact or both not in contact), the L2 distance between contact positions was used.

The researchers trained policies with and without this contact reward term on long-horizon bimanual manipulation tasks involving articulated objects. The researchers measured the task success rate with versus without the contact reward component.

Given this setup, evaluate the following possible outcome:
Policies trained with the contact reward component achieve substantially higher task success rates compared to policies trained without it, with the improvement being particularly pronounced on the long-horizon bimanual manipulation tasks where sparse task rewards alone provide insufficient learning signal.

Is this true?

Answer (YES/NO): NO